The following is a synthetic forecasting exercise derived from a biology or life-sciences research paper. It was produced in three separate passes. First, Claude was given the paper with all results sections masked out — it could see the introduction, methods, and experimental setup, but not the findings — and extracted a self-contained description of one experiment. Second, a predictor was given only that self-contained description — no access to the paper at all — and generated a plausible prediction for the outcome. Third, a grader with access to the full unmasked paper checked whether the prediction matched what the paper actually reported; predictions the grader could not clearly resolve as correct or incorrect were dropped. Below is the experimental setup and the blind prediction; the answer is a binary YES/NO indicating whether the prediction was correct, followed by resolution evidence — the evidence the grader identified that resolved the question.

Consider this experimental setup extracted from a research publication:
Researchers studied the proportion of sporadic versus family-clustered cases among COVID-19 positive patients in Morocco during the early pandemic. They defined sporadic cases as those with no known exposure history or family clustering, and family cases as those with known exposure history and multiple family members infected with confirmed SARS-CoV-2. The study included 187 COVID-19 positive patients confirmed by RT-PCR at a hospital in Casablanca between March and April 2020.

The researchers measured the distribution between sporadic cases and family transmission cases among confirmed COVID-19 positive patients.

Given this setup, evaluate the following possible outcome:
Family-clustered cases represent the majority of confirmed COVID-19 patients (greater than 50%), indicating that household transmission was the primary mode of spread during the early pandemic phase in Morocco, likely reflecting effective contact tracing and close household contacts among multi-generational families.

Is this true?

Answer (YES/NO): NO